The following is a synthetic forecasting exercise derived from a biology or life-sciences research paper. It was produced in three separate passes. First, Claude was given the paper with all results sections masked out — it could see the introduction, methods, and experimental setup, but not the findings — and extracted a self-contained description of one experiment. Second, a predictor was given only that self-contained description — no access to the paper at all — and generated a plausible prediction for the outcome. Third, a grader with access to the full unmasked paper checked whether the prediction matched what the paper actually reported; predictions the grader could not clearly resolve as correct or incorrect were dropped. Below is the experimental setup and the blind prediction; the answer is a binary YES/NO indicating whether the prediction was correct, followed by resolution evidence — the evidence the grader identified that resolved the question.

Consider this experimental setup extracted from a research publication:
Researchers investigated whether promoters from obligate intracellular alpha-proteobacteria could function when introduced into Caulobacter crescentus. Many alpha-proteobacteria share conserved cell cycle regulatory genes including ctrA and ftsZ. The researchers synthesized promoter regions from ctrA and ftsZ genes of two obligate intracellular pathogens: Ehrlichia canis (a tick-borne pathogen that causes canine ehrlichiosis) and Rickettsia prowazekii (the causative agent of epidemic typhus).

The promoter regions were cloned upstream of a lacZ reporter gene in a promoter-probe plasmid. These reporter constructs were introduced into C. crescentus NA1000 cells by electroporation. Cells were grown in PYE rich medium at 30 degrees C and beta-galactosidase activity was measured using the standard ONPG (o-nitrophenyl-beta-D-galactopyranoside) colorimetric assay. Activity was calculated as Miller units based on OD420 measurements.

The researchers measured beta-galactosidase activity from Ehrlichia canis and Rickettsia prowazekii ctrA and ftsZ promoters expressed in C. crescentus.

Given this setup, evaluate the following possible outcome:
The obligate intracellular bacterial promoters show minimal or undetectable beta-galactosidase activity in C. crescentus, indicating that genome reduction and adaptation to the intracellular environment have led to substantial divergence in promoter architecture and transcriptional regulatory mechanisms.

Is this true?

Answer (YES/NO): NO